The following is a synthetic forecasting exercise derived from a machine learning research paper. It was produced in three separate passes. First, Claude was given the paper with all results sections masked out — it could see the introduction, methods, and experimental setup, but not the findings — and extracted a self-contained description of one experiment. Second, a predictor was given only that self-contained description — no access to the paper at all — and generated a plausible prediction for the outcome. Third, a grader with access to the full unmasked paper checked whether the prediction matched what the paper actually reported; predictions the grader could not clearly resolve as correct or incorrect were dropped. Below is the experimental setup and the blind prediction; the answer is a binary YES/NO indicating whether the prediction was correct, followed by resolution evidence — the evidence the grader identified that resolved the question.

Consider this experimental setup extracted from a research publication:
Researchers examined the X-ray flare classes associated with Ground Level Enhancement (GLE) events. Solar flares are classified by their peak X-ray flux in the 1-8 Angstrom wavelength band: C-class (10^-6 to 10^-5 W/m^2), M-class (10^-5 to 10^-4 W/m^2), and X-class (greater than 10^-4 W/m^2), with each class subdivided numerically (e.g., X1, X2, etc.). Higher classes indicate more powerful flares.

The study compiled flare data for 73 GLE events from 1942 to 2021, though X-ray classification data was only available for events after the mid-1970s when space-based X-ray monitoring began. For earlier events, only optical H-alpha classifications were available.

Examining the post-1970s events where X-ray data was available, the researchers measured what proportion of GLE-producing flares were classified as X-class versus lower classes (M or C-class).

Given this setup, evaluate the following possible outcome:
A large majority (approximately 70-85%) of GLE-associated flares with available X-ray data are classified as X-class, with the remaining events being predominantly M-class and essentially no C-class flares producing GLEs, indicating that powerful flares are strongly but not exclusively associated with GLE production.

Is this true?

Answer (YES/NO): NO